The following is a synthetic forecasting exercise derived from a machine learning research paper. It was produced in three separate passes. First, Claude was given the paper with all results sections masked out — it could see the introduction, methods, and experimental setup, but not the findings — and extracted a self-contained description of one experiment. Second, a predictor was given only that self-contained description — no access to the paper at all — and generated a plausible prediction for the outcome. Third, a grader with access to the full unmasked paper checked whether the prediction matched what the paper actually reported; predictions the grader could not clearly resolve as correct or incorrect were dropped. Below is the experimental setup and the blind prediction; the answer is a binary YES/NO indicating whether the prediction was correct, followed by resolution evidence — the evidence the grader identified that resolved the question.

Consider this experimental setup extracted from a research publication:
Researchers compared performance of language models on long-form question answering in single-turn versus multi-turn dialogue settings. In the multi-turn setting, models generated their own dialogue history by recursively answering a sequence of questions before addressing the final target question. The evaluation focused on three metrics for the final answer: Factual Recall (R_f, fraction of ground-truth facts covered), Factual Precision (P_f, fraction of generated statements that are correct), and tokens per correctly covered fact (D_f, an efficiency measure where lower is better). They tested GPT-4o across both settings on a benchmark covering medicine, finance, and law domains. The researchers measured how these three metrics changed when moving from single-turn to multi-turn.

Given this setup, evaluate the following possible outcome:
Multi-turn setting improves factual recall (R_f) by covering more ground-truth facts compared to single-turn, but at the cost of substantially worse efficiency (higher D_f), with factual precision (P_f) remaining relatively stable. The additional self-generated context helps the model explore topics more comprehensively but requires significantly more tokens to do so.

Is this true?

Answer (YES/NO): NO